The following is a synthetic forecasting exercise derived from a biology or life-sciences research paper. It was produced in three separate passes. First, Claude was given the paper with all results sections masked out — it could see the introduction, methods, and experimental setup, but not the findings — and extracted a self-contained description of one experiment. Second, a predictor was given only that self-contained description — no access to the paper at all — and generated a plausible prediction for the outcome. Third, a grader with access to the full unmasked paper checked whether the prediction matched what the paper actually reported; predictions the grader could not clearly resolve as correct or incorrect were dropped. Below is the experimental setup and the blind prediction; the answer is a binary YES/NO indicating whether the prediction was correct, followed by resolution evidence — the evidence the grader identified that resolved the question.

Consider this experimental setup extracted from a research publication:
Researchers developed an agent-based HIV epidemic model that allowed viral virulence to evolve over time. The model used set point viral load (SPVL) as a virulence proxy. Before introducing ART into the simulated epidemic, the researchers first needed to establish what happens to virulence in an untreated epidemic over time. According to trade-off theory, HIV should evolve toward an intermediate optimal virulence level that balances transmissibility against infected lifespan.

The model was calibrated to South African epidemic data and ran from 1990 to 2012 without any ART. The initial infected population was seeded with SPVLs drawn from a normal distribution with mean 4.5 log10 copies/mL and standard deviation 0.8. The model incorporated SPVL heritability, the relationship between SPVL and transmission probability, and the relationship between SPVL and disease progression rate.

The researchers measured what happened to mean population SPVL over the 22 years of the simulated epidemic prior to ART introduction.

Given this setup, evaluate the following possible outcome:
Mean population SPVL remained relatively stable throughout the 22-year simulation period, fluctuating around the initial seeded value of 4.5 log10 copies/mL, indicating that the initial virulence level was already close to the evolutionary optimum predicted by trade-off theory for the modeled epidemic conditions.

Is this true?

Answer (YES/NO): NO